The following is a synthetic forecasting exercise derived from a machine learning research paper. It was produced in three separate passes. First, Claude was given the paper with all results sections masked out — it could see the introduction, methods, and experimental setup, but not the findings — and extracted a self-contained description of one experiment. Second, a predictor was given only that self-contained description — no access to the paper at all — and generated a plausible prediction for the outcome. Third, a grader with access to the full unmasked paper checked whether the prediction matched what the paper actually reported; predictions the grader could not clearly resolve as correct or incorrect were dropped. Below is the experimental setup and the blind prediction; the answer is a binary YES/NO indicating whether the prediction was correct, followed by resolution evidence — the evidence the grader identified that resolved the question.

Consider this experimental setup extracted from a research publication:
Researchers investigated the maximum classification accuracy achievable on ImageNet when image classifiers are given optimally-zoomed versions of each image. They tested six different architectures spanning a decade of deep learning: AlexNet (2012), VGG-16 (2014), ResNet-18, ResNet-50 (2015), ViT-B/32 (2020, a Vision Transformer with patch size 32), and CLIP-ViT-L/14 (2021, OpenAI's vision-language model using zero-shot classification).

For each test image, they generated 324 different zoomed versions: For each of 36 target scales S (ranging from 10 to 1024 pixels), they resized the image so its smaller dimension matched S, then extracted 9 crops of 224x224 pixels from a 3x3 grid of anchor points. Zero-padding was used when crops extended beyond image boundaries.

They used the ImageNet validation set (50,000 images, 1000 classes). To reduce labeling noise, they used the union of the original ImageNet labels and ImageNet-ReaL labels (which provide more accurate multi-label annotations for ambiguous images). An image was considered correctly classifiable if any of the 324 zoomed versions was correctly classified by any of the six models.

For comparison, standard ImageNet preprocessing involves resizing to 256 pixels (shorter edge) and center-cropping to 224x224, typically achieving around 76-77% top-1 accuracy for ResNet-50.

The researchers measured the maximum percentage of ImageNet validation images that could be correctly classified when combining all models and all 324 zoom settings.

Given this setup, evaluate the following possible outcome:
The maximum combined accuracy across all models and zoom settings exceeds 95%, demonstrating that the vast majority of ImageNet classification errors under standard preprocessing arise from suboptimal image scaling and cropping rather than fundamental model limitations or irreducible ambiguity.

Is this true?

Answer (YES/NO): YES